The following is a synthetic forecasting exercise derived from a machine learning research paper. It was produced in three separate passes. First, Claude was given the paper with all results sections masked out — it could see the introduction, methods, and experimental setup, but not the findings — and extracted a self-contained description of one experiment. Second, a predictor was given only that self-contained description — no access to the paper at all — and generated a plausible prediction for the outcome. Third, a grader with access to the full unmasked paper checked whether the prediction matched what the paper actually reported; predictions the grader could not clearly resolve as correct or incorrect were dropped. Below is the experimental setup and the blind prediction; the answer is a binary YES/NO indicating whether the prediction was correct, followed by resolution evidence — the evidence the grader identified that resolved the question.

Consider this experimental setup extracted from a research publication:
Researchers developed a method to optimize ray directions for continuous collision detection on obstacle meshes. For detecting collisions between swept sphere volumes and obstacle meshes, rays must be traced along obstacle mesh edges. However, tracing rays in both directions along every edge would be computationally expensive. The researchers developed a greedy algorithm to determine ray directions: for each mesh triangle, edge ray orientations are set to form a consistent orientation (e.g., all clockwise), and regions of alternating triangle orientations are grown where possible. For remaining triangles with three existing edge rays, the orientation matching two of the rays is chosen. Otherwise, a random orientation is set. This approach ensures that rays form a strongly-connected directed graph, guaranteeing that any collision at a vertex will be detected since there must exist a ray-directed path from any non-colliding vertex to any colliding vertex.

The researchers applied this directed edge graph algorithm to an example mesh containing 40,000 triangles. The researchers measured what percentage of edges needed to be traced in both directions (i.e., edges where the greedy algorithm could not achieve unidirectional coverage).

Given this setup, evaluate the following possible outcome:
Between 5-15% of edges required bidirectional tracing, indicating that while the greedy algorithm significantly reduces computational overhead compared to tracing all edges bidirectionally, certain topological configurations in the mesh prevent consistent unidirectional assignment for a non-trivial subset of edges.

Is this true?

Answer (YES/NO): YES